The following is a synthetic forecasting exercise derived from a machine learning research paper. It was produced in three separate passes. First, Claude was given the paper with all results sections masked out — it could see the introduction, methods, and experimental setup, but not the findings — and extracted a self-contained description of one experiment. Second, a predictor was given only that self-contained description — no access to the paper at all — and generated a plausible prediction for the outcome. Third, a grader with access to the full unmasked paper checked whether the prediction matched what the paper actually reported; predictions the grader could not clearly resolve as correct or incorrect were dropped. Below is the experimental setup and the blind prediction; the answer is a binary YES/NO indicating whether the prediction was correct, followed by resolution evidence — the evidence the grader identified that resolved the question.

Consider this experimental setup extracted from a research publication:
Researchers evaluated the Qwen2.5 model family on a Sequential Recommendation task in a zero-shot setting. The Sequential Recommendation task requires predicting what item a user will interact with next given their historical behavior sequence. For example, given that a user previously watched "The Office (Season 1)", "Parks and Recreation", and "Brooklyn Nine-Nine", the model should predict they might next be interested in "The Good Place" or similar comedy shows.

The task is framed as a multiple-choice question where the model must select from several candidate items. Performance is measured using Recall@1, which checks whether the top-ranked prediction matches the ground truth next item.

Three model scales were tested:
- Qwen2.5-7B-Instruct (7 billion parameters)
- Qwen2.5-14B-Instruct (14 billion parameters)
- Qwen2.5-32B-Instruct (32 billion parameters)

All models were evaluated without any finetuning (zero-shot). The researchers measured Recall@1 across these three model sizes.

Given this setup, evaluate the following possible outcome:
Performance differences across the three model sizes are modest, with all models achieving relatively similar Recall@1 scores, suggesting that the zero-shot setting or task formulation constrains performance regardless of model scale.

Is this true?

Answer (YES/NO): NO